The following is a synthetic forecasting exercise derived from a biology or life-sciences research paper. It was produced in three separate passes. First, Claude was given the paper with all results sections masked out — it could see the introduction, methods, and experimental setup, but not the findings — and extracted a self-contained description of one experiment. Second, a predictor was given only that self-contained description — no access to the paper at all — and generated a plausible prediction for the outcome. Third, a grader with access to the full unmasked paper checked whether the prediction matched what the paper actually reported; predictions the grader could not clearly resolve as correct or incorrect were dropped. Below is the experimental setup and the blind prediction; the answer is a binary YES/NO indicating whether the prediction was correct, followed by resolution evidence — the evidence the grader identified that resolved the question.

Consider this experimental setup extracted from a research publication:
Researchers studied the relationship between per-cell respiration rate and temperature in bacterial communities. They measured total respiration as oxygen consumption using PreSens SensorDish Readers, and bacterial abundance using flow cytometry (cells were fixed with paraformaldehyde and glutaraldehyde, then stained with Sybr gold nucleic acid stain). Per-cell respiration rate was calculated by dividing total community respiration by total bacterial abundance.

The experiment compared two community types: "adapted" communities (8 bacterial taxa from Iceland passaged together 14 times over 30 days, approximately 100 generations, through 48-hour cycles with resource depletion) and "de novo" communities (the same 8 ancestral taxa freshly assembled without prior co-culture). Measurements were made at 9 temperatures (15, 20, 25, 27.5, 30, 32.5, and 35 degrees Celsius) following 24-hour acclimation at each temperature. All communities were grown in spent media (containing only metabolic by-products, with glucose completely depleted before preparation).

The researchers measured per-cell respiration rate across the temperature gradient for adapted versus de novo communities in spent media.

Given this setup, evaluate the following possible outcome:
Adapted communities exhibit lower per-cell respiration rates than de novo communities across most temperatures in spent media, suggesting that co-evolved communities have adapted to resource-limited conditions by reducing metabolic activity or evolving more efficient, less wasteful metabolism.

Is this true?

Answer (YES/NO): NO